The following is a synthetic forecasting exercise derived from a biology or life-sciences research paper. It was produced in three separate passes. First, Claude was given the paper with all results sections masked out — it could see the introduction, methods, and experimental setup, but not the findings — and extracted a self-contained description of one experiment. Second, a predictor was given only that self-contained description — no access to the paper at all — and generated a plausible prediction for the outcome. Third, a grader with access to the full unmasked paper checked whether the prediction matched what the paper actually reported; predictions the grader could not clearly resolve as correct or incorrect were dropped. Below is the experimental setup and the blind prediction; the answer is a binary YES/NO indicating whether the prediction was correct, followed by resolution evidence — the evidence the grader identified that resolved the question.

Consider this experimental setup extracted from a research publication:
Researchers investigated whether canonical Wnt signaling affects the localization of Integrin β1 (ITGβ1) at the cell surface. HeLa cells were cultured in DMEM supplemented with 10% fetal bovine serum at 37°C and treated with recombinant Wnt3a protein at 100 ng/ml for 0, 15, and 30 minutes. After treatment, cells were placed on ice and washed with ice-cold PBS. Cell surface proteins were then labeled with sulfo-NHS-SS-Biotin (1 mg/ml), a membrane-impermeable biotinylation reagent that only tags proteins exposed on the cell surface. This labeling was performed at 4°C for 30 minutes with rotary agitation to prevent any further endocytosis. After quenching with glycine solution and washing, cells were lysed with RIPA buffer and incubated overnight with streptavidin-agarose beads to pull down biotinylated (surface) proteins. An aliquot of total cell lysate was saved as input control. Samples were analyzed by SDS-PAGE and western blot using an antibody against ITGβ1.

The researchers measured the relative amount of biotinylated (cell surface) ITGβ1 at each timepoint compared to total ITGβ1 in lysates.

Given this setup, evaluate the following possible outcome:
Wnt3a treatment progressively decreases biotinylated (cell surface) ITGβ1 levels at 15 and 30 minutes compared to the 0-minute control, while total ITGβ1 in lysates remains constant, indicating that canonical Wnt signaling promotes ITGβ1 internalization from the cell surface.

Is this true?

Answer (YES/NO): YES